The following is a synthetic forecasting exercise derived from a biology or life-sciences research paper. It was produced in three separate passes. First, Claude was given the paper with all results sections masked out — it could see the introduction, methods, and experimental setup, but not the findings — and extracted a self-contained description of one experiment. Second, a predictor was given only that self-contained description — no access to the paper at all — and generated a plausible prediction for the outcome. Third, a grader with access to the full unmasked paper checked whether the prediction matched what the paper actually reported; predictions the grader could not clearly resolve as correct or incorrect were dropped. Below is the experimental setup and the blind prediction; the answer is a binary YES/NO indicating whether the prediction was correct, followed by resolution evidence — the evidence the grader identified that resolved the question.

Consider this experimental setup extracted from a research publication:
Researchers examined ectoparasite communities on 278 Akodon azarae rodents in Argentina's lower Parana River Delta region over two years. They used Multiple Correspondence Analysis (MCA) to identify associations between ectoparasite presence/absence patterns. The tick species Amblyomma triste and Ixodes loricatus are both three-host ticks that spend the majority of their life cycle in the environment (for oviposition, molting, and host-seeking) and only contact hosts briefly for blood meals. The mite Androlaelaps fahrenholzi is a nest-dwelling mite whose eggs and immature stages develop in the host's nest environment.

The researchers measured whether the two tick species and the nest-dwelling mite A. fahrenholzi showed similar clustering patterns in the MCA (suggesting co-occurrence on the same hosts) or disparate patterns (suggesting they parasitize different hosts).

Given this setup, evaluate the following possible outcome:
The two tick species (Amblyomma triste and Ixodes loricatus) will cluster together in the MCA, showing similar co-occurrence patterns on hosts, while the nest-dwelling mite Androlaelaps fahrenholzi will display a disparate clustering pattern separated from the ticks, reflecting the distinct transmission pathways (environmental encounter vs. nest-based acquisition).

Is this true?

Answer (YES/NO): NO